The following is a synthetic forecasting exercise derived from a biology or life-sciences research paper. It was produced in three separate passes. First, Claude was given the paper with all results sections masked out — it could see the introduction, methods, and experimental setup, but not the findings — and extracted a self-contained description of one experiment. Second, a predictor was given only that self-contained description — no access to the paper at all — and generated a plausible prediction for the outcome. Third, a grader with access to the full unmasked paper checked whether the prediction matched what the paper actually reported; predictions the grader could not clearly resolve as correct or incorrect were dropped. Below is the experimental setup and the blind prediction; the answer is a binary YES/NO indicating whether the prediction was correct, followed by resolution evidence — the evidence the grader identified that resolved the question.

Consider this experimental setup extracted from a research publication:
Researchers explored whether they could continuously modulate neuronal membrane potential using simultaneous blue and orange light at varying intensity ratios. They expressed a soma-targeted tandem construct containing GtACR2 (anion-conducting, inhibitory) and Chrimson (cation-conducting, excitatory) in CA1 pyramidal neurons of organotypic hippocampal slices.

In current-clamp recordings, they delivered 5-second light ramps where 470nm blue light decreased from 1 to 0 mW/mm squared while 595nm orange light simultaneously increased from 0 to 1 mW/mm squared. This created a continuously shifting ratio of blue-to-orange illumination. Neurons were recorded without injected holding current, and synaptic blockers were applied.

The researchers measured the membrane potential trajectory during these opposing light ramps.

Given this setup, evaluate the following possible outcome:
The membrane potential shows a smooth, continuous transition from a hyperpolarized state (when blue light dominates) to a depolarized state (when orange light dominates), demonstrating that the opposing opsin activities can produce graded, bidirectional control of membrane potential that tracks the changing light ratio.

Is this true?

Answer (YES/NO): YES